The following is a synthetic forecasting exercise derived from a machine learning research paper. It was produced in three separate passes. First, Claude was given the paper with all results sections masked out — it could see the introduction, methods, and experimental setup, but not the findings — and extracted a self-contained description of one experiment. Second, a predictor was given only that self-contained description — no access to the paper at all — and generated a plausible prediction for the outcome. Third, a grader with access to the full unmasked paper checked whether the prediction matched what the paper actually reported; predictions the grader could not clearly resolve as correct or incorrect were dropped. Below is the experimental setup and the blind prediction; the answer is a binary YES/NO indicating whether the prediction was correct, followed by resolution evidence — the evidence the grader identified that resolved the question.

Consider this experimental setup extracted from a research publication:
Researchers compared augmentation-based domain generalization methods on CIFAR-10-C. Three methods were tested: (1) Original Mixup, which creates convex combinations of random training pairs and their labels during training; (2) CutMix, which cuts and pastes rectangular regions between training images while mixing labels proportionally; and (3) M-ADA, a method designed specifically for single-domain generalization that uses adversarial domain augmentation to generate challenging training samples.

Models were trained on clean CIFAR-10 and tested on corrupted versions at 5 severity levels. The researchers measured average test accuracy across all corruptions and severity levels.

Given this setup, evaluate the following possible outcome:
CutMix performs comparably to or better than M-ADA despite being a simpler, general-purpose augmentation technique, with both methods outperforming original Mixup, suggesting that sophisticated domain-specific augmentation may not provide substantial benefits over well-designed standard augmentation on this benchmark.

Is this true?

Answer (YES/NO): NO